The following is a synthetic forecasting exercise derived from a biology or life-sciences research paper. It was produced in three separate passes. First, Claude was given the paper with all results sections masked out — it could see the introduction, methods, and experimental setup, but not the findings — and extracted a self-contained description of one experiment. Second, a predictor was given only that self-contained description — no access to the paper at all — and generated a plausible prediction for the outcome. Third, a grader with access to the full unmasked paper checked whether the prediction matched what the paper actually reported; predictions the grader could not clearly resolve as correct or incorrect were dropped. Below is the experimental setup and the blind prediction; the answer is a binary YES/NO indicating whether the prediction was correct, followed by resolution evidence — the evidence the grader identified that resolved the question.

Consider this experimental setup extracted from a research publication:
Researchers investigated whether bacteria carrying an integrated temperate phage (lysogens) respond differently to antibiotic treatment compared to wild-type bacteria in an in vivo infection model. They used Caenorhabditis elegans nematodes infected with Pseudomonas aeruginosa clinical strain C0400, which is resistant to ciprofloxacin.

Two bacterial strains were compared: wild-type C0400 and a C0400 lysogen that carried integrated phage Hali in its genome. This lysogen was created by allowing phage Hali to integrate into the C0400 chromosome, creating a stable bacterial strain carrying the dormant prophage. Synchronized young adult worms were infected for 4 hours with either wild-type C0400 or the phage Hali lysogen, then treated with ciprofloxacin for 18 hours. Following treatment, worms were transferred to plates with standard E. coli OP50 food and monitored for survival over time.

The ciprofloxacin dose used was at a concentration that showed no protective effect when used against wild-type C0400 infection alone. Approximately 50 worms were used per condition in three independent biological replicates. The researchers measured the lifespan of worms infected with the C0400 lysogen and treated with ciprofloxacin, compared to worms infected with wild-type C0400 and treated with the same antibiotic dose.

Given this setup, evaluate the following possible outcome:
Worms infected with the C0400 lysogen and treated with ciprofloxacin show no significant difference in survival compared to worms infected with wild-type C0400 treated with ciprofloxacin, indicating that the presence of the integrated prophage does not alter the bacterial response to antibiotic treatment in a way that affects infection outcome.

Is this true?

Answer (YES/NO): NO